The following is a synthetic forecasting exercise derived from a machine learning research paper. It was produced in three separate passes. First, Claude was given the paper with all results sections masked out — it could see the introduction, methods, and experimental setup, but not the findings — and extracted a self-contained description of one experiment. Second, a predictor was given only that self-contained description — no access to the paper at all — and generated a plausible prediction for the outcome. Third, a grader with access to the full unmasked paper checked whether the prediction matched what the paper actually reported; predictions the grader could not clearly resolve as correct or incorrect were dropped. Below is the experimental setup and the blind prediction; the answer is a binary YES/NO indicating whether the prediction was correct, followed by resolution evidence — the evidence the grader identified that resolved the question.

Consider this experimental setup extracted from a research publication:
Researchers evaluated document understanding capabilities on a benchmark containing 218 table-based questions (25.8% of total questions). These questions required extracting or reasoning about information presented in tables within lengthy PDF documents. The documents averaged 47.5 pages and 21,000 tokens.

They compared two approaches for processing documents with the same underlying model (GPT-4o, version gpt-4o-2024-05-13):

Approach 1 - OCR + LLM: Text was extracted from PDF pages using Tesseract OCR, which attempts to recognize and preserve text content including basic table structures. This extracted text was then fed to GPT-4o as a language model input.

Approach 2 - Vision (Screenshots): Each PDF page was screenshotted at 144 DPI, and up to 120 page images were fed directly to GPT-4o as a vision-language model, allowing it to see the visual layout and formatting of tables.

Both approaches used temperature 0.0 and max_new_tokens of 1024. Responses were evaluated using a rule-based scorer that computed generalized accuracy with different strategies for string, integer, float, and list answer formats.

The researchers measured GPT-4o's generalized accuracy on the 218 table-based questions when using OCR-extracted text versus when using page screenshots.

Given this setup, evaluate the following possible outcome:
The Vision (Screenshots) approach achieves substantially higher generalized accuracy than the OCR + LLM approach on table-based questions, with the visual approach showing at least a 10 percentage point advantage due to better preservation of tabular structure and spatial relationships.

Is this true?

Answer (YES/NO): YES